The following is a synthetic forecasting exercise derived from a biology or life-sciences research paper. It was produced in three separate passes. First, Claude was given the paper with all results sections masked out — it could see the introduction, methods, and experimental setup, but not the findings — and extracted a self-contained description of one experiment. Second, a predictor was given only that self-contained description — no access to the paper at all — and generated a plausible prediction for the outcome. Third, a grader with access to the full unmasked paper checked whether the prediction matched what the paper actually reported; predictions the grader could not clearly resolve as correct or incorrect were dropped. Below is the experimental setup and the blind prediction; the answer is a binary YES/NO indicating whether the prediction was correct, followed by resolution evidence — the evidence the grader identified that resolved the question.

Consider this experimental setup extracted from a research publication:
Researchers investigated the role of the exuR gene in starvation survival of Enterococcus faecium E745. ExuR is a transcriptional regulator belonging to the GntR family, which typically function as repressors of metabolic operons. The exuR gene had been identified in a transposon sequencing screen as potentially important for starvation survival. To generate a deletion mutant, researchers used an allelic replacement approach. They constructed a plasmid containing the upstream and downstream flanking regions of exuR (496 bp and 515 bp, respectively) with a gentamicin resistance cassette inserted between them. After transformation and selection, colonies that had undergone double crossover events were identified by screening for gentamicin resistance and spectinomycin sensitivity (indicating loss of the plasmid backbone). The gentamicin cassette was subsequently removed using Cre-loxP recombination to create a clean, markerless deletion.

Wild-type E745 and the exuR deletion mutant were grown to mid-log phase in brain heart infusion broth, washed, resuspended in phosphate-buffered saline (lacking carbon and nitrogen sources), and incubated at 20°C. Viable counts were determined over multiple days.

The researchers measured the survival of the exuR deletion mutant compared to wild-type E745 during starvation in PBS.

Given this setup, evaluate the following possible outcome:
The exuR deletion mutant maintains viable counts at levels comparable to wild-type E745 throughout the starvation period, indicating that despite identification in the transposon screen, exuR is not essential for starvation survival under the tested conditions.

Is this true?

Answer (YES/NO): YES